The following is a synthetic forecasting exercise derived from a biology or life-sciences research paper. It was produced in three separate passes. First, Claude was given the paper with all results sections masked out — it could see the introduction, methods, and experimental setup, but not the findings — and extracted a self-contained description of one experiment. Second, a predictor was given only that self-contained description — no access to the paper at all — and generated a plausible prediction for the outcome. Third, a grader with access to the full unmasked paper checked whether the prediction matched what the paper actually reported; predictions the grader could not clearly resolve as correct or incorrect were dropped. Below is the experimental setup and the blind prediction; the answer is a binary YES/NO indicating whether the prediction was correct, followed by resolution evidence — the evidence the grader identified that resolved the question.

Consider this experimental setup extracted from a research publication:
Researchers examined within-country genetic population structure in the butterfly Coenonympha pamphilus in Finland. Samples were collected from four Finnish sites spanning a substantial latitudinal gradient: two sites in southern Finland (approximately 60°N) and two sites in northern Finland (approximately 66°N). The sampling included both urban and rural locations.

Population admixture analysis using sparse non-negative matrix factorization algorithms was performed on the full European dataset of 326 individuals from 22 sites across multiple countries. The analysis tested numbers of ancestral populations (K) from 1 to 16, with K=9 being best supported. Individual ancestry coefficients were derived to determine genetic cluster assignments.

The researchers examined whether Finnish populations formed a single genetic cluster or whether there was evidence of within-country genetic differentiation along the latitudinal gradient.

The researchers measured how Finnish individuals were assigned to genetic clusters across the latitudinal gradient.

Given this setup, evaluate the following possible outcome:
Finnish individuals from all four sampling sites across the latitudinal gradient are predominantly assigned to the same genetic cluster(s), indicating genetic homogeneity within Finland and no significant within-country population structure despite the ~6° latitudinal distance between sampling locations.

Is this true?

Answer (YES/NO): NO